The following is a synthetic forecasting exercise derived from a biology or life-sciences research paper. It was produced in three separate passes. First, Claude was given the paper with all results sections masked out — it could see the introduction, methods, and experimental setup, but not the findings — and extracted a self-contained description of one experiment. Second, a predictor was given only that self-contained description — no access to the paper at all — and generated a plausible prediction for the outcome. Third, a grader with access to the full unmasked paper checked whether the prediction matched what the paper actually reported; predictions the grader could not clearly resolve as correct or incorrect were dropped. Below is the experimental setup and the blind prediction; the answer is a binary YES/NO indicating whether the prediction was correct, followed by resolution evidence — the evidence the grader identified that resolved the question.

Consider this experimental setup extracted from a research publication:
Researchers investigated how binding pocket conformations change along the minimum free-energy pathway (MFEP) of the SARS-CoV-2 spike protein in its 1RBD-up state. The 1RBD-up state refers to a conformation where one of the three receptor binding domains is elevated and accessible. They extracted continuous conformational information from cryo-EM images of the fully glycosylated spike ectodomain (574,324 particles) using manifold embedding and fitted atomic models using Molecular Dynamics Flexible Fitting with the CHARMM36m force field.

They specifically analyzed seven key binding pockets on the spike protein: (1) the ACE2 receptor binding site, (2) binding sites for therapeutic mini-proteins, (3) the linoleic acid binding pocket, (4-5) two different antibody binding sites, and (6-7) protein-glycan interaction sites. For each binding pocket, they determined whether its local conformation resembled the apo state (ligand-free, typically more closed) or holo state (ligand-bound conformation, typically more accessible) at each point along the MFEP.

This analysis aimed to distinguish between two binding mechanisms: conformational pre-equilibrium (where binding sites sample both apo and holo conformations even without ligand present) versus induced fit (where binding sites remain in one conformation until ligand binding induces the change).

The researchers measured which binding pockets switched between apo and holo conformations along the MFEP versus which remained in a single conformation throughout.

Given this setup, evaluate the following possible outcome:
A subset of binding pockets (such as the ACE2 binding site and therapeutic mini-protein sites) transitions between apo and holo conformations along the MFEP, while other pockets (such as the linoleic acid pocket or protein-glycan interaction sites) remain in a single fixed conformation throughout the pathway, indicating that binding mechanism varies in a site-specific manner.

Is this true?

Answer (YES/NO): NO